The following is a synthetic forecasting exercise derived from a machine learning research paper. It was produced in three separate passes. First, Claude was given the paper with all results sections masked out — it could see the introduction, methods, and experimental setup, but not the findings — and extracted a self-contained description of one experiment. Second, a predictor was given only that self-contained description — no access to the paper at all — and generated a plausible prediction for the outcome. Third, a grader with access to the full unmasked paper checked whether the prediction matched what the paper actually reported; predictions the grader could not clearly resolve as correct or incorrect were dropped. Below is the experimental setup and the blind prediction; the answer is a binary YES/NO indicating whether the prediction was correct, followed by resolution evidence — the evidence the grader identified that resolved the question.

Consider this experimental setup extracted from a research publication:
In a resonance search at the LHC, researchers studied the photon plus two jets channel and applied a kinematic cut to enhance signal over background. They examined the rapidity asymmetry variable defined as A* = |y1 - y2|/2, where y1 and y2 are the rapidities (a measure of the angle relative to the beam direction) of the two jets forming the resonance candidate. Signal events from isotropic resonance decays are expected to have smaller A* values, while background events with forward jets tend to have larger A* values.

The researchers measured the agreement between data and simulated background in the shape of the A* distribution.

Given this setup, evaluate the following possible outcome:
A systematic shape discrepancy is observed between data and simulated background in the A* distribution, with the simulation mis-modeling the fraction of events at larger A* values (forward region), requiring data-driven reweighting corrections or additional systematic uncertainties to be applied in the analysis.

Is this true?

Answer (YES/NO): NO